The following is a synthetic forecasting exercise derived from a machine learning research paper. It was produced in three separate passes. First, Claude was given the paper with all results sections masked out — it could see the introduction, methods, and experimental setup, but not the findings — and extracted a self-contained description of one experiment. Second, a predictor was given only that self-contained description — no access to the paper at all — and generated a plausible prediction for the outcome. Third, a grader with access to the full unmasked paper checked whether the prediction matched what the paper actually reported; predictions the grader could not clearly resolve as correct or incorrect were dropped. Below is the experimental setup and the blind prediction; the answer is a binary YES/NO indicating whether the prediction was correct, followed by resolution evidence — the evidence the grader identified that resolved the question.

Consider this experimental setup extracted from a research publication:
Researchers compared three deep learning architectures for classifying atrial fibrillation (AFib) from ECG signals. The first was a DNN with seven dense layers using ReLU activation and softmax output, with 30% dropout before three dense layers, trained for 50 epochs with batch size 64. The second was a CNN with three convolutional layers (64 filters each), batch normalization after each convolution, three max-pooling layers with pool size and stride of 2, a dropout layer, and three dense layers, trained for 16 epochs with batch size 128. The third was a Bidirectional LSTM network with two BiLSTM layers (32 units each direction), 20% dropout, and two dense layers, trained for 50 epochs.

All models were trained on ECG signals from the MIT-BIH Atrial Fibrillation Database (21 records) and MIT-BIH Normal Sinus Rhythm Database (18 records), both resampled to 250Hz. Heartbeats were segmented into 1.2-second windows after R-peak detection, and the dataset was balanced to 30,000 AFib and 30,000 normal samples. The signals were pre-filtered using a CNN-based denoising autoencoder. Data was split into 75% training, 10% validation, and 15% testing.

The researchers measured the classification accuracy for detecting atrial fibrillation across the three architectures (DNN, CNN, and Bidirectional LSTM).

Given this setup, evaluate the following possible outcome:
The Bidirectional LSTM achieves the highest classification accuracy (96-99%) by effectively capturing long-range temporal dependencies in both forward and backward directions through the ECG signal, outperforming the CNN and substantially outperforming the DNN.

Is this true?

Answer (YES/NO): NO